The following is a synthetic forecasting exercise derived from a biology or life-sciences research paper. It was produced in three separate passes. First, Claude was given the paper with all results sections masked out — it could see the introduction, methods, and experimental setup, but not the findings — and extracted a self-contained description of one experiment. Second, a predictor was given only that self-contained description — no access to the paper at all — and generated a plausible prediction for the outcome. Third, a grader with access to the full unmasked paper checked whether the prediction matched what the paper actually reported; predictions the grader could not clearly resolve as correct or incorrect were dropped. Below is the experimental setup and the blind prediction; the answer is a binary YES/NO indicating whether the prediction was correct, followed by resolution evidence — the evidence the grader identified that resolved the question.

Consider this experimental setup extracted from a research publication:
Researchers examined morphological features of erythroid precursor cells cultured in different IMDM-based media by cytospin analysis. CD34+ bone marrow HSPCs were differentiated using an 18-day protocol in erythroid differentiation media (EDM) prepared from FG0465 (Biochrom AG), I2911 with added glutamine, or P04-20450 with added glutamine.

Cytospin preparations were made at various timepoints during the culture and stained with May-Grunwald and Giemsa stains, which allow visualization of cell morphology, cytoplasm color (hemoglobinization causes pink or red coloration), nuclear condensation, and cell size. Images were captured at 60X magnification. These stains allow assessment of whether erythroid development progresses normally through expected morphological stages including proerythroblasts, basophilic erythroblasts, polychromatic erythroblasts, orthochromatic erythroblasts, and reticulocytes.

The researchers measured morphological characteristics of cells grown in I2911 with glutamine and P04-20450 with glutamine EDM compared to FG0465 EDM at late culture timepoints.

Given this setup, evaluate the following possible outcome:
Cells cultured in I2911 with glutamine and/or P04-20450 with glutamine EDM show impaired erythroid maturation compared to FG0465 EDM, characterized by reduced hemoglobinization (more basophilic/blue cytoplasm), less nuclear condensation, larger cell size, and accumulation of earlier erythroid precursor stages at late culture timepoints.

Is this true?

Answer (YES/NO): NO